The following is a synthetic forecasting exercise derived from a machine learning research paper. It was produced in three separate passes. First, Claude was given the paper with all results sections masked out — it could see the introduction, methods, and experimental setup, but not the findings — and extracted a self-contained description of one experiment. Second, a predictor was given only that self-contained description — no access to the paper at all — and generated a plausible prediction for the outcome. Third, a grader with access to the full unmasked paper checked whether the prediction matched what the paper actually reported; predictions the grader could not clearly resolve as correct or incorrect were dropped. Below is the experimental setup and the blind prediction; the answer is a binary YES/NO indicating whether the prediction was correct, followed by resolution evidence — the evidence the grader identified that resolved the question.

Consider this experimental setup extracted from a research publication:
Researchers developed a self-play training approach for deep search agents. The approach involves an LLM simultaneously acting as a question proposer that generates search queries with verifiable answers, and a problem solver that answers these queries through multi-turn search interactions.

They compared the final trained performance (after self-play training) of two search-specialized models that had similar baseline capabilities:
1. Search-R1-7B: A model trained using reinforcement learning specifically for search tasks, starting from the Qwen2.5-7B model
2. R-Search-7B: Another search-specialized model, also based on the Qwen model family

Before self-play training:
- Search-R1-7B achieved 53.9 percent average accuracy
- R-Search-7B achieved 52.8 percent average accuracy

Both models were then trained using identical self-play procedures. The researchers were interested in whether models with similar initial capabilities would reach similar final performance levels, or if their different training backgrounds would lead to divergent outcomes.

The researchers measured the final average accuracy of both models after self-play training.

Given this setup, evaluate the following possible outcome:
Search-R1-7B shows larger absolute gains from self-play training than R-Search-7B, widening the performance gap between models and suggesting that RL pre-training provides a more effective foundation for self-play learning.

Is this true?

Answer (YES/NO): NO